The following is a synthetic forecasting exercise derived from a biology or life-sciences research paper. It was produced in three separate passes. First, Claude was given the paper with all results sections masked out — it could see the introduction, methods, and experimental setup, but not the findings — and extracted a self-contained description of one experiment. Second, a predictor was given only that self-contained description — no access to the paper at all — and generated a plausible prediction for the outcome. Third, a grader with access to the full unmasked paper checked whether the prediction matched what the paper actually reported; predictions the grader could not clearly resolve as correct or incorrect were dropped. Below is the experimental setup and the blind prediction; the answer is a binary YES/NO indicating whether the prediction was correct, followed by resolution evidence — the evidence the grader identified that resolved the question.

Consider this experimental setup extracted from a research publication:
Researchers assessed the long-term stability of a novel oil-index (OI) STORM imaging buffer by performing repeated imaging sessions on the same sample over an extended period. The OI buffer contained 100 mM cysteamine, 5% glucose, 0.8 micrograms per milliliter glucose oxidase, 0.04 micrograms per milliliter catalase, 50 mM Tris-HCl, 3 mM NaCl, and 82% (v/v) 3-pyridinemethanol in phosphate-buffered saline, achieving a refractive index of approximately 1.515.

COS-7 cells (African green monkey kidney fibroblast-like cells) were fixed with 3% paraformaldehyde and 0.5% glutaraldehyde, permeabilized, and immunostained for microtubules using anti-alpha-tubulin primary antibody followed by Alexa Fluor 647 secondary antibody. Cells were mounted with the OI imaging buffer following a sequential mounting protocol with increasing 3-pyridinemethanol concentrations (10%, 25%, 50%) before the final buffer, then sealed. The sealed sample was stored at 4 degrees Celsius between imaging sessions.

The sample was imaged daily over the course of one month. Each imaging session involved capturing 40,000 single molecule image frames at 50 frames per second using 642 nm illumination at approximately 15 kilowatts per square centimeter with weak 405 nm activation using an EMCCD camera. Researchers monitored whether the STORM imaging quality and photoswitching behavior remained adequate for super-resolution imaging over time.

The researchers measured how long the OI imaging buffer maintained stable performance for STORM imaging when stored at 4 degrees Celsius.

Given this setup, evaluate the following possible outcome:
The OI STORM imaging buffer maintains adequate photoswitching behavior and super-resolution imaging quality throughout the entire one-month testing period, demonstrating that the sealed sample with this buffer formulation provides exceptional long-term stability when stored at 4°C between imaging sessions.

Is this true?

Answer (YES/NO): NO